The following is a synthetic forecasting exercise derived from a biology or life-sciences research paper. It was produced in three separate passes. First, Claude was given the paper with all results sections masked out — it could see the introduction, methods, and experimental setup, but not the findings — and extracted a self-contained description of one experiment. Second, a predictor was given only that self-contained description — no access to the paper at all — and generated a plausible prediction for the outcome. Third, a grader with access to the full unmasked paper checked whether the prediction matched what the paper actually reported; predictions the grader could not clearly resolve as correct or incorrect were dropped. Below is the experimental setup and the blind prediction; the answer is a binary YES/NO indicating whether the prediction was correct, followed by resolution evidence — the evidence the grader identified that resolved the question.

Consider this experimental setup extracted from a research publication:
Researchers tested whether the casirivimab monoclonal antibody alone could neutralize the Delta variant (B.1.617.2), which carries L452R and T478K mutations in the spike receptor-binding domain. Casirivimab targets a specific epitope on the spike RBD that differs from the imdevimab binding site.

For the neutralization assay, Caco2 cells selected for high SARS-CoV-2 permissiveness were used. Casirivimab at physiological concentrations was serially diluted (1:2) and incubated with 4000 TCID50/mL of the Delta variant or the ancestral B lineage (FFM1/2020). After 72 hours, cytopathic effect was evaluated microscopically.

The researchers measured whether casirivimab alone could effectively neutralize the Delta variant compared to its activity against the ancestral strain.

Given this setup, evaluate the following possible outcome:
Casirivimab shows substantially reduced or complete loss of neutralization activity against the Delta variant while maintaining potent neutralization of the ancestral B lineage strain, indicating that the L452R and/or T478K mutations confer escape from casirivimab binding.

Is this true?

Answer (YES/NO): NO